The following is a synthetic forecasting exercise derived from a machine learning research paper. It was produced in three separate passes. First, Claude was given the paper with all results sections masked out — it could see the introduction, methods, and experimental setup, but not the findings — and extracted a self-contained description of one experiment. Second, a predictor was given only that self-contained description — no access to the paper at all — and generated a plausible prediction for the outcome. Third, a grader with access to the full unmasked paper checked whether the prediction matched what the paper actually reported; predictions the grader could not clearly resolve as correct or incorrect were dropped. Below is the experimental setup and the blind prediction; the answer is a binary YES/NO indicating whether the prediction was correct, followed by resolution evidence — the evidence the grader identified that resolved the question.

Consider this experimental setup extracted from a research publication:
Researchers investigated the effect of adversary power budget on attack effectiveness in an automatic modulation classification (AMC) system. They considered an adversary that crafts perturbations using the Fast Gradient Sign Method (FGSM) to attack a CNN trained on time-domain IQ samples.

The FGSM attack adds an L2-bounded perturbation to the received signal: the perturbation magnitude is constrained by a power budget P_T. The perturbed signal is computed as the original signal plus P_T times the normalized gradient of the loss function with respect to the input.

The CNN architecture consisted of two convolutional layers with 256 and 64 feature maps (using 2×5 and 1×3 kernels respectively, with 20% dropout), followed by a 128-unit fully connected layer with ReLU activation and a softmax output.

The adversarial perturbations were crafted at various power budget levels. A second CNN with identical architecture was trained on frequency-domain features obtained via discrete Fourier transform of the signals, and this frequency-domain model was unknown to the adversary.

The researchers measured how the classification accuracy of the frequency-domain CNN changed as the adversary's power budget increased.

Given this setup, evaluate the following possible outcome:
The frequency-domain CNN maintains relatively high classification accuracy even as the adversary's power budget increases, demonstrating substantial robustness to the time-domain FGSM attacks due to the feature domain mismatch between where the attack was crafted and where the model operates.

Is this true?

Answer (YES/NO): YES